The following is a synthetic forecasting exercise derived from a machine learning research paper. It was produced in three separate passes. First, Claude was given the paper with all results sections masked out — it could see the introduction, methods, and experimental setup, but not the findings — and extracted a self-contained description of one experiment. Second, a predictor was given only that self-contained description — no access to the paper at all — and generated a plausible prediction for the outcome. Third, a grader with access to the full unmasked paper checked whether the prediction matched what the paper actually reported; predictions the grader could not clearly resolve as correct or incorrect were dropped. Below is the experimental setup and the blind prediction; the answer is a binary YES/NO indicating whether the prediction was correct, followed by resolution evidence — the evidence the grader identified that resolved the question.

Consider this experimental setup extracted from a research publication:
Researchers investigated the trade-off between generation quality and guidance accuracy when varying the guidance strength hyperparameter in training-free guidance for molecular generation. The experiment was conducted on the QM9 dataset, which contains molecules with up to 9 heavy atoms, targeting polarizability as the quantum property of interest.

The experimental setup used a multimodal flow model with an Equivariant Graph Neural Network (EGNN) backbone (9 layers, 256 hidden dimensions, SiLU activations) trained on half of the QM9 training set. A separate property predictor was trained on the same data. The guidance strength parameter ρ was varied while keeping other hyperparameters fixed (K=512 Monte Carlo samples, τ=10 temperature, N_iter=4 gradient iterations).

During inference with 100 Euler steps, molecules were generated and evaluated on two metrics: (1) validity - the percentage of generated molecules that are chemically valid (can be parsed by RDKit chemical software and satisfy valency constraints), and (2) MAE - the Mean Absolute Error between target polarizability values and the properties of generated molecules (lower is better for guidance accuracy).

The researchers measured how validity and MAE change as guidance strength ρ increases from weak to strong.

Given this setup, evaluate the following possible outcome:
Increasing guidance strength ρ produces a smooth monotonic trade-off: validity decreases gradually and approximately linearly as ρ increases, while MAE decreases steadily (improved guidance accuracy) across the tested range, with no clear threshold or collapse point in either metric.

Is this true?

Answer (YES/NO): NO